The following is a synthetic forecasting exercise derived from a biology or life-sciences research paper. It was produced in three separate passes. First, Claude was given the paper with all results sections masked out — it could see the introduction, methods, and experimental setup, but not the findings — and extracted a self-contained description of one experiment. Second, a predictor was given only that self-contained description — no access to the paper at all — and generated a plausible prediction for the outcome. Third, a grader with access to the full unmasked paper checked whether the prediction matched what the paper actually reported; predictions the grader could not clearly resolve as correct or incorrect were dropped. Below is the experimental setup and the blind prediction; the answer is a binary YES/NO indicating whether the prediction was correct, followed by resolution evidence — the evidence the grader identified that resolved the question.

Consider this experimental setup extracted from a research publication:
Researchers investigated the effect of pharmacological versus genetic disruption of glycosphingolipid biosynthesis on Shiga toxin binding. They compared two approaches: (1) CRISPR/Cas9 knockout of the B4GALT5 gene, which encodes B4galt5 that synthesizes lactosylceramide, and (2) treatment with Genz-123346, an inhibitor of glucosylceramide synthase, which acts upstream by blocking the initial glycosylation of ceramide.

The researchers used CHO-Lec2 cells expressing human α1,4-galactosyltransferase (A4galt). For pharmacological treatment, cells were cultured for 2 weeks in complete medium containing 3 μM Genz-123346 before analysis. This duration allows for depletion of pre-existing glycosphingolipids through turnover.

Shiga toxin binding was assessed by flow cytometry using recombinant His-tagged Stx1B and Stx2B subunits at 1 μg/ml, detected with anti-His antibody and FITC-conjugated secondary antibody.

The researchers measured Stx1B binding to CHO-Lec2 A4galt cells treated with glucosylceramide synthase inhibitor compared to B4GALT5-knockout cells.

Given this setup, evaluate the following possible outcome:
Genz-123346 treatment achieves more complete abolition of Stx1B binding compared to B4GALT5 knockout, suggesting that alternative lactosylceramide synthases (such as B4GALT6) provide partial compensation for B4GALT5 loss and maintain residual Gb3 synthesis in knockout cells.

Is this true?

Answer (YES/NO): NO